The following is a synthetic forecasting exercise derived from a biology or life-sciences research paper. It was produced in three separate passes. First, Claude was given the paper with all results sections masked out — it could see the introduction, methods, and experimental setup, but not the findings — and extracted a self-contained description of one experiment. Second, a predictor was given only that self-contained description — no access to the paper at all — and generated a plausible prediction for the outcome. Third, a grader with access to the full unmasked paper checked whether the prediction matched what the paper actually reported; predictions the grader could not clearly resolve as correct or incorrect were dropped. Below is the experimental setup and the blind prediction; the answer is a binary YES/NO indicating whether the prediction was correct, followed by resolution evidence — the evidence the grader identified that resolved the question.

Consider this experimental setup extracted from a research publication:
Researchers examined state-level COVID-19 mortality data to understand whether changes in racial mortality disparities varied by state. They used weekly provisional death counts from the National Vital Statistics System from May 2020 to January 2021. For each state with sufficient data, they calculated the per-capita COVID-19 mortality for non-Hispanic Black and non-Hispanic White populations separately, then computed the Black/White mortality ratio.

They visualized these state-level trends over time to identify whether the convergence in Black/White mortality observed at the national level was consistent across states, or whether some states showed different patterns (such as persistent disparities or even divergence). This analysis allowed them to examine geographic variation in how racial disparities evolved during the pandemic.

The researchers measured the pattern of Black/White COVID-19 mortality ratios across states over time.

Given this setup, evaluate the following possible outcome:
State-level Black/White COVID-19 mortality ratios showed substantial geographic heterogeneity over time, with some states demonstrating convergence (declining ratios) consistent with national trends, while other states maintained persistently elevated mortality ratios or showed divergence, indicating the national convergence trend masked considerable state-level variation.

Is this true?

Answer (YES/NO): NO